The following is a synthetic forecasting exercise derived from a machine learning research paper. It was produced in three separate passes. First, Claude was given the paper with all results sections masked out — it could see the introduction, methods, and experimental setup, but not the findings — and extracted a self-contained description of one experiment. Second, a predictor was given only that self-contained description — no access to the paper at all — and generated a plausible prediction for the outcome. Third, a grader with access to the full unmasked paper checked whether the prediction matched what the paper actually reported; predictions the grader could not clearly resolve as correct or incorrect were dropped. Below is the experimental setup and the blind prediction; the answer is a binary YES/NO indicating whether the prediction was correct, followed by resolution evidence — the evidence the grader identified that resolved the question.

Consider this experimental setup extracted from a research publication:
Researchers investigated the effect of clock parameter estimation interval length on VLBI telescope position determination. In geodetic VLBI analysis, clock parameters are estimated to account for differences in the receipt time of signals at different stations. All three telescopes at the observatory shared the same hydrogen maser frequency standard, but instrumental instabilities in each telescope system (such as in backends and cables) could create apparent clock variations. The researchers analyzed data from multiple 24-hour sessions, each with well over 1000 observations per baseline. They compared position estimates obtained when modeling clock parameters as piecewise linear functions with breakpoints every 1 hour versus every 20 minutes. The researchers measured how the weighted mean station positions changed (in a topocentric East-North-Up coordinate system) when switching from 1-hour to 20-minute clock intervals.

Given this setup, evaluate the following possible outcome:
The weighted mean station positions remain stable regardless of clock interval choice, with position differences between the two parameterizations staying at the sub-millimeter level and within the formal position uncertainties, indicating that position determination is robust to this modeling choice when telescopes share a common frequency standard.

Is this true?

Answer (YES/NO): YES